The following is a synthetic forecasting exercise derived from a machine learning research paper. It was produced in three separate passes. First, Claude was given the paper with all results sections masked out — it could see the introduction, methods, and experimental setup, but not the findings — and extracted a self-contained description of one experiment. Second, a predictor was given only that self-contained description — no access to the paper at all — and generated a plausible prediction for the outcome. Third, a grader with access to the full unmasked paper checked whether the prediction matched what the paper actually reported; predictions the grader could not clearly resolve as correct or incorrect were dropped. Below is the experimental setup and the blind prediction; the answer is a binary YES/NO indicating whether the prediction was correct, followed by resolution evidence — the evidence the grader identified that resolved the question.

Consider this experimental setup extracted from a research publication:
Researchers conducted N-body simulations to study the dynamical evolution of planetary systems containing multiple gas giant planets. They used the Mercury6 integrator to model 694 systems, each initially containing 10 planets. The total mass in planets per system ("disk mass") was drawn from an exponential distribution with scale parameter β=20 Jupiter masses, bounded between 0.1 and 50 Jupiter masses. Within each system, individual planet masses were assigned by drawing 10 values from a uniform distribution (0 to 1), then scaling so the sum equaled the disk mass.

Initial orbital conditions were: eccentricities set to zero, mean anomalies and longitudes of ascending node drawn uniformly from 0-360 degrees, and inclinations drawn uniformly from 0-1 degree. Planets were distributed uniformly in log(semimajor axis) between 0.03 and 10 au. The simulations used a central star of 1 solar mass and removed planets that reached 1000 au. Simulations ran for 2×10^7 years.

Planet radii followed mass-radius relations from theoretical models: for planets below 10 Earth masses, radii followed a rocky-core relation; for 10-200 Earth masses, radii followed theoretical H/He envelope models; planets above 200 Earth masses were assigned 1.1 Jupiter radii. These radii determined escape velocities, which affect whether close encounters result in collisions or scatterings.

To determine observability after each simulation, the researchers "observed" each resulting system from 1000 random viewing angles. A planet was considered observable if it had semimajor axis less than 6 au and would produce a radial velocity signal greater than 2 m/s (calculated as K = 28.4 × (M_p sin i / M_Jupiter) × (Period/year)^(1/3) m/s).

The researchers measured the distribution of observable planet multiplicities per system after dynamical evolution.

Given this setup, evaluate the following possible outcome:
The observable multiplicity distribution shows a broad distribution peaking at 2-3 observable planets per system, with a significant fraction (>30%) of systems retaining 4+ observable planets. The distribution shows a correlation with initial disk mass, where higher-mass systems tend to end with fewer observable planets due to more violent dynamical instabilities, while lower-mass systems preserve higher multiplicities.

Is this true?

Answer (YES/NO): NO